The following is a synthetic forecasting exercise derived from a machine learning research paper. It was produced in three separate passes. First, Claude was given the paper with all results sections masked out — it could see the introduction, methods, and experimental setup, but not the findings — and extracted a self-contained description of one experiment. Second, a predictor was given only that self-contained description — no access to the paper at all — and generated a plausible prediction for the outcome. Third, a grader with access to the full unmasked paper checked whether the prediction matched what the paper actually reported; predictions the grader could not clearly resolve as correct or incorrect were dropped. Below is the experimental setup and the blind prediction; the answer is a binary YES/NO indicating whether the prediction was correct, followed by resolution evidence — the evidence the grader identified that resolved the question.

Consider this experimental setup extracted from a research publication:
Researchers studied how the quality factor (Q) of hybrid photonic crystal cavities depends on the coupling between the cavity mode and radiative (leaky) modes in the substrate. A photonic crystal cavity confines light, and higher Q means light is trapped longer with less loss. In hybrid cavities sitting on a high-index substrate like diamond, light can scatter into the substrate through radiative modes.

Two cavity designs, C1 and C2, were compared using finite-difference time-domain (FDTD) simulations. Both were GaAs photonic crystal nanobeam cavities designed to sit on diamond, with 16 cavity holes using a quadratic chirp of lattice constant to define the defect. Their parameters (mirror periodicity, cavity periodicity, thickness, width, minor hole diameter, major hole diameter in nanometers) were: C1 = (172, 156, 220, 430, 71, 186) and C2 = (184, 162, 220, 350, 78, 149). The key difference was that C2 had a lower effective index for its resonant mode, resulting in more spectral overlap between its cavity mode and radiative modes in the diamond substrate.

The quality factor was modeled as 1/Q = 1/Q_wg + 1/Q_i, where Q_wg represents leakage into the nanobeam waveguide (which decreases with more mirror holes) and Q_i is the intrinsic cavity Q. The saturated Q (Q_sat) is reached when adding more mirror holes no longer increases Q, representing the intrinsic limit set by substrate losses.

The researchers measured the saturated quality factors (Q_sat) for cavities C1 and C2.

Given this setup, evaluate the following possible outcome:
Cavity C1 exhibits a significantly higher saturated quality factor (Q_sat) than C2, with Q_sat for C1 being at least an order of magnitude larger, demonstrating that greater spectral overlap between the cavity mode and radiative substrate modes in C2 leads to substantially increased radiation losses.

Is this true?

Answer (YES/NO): YES